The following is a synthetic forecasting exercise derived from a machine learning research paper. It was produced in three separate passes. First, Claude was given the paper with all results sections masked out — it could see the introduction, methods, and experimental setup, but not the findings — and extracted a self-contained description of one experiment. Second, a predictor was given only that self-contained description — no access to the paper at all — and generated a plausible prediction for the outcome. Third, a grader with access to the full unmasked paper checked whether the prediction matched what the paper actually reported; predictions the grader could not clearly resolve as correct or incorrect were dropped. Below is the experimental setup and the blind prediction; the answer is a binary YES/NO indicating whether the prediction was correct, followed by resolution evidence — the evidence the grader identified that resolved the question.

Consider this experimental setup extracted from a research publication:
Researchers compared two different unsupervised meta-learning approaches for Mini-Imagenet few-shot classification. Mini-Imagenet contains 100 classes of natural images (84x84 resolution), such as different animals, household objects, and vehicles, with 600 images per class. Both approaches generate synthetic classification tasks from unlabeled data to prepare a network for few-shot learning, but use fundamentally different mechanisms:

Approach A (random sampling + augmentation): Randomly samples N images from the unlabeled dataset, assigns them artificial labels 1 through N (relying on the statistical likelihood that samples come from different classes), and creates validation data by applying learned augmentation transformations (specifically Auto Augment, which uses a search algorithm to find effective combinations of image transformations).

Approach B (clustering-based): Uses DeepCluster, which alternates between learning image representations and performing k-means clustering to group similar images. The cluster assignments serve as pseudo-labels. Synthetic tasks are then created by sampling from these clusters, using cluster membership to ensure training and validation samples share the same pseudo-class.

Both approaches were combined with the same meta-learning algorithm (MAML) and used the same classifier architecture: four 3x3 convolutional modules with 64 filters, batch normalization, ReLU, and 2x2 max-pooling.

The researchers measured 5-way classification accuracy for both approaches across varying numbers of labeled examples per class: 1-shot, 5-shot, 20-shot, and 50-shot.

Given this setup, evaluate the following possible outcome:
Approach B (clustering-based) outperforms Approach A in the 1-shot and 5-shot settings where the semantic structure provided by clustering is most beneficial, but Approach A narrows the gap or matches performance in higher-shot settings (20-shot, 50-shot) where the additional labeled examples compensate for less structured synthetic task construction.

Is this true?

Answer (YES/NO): NO